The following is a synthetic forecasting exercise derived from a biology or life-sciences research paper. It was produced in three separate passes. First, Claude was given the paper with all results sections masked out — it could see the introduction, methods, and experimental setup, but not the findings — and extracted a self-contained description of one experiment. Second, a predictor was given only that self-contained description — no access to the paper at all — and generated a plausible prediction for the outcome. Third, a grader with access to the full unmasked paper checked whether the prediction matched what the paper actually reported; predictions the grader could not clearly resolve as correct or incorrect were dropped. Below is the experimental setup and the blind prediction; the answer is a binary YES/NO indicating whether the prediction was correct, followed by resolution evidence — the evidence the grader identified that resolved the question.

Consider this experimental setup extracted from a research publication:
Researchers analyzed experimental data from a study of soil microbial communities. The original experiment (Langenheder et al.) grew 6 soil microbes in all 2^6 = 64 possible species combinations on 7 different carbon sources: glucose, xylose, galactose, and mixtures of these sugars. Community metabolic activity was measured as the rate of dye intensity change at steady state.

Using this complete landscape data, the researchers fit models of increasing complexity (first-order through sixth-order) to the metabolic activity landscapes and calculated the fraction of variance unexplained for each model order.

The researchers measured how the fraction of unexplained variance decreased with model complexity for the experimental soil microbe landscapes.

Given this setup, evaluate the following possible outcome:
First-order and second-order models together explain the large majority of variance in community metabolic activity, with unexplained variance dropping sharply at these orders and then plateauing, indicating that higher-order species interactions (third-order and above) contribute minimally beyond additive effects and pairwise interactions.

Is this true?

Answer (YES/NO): NO